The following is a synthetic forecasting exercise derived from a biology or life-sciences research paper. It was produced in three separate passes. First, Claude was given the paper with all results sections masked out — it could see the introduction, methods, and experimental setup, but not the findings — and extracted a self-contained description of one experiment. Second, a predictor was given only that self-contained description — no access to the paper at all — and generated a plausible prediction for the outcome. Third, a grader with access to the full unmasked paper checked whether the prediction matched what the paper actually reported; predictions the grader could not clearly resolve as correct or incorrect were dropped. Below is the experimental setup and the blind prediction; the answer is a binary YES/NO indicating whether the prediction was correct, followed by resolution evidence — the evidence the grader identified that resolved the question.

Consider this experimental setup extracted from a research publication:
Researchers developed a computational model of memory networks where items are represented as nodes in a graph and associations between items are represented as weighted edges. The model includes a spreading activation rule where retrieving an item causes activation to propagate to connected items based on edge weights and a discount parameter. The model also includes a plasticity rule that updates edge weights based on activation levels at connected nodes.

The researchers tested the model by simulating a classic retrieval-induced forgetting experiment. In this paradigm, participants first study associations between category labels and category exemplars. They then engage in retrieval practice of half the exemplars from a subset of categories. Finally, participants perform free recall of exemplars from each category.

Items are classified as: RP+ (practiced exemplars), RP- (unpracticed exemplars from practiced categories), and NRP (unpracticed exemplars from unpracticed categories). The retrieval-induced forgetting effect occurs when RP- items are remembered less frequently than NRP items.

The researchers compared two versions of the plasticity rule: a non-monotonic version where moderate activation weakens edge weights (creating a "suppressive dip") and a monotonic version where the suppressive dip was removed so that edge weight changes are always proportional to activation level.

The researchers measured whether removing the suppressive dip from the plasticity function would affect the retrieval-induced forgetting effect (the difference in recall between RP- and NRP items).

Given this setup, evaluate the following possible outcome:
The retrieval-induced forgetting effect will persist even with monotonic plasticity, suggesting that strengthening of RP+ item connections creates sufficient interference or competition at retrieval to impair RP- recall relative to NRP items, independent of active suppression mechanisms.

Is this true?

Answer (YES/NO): NO